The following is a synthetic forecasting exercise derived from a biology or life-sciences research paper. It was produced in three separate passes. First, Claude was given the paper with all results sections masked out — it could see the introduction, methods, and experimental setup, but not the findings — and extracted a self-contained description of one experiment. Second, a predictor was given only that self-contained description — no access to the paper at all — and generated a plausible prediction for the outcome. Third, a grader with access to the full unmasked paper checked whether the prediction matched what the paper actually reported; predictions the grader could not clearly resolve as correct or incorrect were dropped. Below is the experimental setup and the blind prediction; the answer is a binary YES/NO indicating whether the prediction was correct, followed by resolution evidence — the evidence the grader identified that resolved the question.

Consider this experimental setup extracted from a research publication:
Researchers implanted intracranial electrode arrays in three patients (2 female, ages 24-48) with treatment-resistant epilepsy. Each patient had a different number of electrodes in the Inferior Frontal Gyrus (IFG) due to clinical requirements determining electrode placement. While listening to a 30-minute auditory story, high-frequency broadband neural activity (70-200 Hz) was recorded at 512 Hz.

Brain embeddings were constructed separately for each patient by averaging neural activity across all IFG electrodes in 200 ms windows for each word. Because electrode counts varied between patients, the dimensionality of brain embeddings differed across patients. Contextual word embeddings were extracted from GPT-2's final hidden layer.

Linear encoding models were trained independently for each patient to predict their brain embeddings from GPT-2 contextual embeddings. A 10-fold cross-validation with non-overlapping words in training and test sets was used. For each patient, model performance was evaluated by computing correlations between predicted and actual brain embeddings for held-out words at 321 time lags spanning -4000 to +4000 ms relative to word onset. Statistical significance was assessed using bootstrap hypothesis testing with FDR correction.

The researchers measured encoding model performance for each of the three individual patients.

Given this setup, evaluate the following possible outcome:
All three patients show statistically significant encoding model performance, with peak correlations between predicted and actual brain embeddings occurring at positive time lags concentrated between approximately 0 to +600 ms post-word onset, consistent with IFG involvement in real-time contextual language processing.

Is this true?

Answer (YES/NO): YES